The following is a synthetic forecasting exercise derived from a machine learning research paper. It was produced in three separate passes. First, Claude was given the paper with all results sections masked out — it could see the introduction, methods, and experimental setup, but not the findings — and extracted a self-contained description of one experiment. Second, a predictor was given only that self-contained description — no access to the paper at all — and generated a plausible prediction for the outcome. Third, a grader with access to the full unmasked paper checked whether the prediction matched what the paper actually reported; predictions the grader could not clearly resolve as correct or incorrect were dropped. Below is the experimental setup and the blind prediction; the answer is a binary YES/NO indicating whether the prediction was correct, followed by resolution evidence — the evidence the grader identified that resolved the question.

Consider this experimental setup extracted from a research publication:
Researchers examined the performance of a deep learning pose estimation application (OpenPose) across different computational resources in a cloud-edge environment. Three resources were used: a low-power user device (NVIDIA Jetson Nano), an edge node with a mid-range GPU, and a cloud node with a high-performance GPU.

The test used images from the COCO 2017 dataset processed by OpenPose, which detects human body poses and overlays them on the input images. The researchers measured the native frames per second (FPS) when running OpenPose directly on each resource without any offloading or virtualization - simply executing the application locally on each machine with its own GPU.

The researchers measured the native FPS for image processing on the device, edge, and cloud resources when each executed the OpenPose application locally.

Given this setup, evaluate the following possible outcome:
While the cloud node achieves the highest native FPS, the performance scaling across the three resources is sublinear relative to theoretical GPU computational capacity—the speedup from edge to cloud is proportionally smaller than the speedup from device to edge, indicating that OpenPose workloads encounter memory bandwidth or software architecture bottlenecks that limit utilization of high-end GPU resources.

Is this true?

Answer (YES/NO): NO